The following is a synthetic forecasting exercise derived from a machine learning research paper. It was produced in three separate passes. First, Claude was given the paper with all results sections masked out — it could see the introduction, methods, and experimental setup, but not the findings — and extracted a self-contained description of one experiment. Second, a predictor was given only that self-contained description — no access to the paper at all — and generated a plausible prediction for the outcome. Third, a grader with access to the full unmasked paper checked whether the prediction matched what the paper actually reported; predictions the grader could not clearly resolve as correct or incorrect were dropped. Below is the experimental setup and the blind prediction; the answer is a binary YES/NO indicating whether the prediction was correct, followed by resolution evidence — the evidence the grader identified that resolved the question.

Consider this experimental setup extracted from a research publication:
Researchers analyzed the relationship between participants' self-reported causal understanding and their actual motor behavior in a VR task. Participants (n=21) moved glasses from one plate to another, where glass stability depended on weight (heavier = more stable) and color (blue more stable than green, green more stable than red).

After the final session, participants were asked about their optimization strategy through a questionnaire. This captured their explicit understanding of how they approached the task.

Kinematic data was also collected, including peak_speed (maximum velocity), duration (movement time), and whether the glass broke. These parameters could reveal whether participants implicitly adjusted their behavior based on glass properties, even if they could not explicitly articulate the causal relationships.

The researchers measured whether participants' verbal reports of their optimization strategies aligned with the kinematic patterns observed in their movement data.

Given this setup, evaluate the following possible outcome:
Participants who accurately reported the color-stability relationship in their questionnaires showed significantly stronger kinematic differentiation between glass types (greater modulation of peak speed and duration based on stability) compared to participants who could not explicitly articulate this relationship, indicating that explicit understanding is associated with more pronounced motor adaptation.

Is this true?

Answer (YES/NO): NO